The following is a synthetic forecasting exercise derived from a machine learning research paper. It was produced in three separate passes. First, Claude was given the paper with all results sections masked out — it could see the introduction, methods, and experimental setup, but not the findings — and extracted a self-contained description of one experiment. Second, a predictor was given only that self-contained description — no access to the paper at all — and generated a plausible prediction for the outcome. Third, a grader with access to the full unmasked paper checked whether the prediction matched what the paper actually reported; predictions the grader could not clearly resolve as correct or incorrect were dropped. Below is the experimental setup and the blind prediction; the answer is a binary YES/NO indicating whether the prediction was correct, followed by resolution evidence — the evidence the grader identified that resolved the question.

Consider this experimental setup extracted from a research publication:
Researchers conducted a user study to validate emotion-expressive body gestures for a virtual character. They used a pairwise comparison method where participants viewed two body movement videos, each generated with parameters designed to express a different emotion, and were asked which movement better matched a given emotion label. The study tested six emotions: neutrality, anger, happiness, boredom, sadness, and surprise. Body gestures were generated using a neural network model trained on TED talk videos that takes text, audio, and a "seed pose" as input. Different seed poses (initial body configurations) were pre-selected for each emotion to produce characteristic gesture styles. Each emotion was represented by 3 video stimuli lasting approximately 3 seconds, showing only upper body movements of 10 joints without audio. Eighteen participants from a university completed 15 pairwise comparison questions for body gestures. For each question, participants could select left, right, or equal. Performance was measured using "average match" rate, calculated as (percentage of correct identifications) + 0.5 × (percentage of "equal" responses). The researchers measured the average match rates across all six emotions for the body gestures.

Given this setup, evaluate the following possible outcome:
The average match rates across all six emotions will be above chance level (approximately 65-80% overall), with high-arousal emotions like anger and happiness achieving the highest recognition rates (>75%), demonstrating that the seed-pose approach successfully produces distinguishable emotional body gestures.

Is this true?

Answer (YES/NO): NO